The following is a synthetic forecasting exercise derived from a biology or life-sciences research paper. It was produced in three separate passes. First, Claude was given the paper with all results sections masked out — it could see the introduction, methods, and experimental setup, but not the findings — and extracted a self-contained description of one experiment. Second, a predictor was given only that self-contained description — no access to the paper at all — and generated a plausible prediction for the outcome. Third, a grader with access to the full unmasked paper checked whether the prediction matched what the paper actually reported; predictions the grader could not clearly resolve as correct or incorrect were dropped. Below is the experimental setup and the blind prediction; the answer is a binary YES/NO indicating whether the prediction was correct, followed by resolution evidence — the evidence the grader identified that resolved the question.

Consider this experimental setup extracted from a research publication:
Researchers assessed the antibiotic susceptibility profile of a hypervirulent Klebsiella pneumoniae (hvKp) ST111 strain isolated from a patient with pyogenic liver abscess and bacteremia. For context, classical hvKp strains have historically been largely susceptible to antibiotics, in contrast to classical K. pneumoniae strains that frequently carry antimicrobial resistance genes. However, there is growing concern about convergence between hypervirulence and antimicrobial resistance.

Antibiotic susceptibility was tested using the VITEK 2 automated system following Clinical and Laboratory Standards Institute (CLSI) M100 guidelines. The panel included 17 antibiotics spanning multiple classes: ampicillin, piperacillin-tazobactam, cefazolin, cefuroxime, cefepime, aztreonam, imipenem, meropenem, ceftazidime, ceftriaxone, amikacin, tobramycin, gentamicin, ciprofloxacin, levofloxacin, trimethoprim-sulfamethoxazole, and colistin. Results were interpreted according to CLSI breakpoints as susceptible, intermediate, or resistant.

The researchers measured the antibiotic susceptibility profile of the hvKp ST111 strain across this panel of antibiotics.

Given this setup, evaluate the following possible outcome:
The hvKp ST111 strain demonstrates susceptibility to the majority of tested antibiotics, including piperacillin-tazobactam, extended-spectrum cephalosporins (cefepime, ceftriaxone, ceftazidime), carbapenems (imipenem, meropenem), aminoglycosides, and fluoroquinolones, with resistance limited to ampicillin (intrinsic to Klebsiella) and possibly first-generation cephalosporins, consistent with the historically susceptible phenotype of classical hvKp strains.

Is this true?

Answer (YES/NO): YES